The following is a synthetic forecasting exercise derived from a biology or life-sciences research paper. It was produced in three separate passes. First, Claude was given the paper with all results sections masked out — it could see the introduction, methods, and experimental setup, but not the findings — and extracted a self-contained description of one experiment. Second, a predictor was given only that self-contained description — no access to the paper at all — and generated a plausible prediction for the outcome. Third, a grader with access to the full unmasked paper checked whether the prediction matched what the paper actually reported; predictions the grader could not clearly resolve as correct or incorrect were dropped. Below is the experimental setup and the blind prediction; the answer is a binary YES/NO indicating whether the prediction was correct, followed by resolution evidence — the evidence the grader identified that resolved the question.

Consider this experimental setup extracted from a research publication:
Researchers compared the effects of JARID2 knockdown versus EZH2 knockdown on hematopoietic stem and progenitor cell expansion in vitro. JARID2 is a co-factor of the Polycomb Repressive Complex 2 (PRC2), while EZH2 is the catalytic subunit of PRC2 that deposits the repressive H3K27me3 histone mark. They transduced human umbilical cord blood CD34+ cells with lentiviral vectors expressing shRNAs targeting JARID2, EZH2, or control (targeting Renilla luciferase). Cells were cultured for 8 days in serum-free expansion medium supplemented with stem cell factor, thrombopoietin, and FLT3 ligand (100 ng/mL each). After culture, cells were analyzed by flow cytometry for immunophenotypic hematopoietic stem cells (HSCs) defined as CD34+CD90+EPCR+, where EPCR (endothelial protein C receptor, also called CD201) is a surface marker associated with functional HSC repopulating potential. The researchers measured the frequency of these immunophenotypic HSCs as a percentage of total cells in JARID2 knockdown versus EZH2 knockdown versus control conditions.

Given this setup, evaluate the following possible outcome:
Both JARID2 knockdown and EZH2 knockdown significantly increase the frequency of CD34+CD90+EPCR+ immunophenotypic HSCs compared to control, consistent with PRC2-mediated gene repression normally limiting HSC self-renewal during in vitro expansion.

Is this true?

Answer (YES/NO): NO